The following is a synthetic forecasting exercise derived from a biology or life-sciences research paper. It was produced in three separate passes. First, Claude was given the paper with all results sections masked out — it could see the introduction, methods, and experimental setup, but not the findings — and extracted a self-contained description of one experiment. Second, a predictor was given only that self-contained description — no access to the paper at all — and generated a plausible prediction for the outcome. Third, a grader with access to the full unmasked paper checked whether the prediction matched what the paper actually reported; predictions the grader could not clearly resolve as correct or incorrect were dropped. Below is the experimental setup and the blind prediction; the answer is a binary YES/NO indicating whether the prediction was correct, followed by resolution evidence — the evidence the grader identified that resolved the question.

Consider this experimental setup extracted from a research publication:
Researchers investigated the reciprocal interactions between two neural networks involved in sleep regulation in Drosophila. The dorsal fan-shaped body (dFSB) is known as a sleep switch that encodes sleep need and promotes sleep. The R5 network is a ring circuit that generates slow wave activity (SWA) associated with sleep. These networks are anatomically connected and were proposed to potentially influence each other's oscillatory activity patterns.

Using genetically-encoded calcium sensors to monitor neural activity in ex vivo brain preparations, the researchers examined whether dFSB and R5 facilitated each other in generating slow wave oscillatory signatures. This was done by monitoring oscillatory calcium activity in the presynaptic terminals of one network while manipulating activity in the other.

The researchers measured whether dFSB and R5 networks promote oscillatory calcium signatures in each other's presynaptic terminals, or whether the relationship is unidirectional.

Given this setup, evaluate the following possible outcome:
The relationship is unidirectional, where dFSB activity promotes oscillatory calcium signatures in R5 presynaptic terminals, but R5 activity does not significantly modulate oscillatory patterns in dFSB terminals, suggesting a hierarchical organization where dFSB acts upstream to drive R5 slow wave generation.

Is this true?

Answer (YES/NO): NO